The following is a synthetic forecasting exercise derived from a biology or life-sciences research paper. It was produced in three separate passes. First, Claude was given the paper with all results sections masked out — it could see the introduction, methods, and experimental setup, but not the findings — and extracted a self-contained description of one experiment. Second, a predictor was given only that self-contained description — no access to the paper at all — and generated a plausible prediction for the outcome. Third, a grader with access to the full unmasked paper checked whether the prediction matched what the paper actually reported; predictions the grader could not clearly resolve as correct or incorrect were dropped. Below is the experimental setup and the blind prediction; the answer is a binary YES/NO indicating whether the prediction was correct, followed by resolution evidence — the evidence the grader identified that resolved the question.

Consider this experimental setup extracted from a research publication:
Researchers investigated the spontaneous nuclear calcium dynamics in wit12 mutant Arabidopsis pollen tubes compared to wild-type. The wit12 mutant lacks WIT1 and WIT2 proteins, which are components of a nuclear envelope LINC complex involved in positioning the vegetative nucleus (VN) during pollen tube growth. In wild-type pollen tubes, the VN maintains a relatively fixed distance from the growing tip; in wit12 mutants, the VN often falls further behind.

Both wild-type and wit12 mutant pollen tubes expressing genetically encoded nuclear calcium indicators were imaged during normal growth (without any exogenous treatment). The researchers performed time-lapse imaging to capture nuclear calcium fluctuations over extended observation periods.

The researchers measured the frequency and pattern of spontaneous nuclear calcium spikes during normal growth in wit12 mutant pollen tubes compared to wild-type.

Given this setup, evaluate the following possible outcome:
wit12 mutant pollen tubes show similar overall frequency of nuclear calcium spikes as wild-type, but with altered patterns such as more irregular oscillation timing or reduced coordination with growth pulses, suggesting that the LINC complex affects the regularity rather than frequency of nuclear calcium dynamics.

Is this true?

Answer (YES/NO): NO